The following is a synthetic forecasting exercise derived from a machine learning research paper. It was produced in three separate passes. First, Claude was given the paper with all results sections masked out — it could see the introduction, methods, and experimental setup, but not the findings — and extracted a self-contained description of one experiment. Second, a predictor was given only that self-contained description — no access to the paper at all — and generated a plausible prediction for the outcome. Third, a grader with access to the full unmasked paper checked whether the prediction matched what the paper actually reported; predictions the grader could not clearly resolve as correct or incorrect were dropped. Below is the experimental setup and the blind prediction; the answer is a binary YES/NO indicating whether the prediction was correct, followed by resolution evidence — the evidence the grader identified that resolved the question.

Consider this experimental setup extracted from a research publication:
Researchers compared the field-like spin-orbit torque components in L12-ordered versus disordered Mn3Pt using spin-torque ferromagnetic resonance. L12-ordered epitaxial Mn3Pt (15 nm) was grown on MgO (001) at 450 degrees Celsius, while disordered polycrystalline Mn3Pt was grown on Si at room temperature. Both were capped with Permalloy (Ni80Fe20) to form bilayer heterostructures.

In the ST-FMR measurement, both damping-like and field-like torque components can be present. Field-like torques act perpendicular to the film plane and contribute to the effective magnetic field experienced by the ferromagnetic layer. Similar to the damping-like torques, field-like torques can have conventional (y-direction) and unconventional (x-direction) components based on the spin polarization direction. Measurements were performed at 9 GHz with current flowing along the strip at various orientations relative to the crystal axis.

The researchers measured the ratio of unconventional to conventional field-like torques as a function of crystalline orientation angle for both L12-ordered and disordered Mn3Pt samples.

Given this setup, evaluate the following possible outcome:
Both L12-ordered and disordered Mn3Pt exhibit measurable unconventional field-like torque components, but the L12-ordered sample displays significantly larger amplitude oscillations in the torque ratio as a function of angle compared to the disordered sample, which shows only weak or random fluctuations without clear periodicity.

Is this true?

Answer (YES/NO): NO